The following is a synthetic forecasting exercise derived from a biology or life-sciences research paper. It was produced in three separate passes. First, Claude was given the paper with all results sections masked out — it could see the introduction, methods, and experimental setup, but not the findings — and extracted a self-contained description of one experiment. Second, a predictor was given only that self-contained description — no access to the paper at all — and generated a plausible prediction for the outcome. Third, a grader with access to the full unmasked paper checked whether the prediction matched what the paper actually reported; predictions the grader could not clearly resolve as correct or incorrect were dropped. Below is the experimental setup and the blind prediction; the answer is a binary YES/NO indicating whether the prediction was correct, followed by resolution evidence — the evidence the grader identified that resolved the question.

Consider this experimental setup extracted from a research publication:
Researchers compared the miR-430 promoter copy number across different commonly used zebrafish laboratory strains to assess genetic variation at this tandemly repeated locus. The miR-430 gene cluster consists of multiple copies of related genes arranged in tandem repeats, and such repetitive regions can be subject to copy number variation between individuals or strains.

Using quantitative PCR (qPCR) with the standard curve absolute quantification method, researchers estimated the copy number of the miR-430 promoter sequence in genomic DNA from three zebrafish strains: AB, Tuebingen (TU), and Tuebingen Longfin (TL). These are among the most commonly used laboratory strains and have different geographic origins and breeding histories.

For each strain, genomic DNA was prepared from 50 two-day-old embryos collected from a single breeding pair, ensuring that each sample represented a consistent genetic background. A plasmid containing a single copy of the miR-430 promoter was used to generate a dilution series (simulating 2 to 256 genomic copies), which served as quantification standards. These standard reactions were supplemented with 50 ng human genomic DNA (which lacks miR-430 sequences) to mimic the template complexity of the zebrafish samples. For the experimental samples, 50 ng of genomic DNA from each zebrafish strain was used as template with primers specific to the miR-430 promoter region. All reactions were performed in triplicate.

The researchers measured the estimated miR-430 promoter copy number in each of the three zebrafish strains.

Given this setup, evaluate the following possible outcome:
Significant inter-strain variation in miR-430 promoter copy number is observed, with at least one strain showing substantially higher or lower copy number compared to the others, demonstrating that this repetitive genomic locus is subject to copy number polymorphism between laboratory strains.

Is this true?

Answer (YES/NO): YES